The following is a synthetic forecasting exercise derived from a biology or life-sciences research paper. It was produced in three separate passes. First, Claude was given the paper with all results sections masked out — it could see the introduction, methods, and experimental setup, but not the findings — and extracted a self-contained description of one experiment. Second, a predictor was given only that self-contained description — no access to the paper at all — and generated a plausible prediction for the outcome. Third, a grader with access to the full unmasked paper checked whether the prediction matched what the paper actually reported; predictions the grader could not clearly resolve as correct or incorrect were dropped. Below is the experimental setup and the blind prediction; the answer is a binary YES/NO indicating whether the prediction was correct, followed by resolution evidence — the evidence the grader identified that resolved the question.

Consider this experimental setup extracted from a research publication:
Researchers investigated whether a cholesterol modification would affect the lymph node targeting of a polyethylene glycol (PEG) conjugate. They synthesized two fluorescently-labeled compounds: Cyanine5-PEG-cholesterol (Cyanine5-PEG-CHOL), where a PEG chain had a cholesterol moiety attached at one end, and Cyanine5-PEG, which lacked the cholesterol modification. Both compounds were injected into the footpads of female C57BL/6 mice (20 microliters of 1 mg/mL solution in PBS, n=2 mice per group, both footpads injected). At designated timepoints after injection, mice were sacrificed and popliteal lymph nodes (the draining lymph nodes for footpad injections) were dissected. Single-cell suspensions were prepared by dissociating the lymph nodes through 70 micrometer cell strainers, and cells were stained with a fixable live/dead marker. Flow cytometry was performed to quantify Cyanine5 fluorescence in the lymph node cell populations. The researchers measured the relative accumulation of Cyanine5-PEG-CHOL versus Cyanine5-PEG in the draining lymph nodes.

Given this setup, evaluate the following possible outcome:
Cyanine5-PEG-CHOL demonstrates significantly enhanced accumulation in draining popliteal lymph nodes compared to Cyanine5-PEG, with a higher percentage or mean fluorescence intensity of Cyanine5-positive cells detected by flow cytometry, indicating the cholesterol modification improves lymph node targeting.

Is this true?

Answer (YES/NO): YES